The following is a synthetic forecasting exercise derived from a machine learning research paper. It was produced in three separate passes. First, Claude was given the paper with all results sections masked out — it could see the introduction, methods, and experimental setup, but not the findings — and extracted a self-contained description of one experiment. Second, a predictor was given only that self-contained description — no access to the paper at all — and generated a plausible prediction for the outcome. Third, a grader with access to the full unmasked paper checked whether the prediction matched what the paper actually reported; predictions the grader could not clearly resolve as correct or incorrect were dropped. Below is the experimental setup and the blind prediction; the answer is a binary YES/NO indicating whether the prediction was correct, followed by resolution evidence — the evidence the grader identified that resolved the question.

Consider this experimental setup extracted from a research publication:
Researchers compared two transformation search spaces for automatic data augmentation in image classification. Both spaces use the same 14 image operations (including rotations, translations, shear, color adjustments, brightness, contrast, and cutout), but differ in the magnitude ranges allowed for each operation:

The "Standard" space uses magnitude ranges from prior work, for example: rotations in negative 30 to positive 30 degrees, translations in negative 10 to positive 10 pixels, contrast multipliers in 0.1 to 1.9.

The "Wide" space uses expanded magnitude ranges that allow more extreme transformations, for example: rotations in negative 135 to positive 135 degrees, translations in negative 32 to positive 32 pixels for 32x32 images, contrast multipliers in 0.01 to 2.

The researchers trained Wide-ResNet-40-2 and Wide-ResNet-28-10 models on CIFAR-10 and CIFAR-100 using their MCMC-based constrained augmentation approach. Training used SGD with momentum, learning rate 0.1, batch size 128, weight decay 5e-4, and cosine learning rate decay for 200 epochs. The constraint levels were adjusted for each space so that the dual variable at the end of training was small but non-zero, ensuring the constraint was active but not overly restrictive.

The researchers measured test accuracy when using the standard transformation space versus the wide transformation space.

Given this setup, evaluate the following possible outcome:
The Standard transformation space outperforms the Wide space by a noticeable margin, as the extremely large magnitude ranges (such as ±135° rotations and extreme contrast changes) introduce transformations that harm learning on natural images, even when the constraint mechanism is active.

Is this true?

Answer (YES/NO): NO